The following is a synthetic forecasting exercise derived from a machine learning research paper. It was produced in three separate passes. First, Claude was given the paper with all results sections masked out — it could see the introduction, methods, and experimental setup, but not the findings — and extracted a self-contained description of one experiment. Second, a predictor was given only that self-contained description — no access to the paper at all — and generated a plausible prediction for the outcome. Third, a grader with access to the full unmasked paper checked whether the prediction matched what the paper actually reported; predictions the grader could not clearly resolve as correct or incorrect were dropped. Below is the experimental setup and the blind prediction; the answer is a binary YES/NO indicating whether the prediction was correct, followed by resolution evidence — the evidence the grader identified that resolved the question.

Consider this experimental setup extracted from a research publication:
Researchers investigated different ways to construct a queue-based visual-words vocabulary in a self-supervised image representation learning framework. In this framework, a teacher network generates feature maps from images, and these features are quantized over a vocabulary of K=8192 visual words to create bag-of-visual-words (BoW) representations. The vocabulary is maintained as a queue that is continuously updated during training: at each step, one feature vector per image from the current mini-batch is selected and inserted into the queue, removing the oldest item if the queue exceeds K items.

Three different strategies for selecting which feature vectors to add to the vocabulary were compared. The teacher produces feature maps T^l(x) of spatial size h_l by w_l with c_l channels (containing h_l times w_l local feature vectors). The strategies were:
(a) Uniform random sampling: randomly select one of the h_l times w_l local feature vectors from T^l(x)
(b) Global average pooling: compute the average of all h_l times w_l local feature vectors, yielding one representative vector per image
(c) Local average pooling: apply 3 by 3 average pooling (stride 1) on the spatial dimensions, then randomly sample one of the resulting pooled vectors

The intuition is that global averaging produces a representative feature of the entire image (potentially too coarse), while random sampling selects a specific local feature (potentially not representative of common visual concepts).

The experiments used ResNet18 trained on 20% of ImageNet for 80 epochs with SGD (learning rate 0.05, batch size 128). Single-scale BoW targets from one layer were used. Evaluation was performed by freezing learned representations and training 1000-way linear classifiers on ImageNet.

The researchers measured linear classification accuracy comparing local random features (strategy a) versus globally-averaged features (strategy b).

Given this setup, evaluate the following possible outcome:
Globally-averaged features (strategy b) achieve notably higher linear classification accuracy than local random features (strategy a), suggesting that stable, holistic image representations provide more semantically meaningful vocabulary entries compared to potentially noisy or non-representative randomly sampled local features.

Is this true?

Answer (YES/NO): NO